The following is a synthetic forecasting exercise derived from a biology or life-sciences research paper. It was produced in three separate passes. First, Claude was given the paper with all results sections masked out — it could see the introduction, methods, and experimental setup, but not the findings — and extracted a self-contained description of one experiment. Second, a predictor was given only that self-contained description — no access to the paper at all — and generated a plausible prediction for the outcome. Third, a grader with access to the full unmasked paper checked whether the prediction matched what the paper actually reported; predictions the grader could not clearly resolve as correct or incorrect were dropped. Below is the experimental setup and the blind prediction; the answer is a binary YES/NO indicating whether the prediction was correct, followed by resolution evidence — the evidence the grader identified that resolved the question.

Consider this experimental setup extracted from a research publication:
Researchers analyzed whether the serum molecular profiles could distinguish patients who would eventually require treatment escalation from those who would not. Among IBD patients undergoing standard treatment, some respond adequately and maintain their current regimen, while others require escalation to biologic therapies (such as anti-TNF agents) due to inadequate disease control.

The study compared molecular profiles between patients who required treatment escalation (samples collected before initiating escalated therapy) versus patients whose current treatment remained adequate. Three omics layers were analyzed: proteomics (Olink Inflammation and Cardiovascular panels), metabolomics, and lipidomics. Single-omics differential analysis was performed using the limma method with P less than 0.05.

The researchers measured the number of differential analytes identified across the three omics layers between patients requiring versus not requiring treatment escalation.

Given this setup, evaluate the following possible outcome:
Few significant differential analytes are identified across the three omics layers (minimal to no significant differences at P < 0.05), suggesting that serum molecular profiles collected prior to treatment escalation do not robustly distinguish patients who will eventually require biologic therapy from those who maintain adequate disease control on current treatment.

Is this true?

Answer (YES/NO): NO